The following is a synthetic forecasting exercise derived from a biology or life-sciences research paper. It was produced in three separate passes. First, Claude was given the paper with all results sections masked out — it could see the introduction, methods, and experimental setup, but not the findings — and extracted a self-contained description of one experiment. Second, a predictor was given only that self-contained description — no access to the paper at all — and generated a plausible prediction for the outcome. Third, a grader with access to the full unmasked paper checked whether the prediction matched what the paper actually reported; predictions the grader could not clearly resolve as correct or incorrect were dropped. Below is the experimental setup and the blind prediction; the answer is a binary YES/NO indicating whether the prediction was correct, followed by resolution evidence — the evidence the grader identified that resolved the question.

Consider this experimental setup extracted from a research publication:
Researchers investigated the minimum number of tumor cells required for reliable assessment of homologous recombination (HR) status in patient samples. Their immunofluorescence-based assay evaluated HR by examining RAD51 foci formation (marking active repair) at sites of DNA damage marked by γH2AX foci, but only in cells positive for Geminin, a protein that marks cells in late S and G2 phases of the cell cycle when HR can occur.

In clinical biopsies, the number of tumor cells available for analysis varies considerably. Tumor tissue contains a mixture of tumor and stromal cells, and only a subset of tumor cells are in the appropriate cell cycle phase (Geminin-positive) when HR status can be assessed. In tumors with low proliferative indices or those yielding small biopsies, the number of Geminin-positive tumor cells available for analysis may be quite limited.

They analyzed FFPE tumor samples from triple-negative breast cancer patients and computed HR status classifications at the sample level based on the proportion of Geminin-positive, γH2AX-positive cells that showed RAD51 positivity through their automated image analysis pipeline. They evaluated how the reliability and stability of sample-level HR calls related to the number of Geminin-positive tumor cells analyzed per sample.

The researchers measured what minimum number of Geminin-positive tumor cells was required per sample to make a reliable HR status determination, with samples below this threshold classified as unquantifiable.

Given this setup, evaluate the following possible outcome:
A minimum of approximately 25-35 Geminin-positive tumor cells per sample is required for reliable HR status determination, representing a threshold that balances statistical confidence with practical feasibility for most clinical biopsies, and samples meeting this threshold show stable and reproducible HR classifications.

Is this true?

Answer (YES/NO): NO